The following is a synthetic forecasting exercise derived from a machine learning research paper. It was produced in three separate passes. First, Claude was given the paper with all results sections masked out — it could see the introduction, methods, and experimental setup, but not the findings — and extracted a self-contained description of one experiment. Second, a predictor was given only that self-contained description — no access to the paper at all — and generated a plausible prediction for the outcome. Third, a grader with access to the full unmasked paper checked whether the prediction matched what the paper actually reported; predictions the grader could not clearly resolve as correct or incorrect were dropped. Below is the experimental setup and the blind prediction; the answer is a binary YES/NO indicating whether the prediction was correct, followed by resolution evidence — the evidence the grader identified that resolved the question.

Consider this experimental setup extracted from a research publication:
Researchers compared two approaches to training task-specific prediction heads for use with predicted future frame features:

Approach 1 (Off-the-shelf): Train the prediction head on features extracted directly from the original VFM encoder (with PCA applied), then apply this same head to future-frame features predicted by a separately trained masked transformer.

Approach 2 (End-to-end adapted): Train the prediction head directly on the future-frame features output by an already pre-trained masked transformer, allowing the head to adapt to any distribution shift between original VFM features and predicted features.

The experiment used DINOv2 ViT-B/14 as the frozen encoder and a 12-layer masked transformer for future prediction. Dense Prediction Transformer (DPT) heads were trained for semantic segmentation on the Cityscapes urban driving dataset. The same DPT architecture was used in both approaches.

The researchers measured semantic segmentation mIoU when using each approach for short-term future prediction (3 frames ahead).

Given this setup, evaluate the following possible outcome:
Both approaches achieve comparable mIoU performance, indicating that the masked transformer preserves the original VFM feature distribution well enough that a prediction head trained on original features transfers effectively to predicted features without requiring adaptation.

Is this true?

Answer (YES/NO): YES